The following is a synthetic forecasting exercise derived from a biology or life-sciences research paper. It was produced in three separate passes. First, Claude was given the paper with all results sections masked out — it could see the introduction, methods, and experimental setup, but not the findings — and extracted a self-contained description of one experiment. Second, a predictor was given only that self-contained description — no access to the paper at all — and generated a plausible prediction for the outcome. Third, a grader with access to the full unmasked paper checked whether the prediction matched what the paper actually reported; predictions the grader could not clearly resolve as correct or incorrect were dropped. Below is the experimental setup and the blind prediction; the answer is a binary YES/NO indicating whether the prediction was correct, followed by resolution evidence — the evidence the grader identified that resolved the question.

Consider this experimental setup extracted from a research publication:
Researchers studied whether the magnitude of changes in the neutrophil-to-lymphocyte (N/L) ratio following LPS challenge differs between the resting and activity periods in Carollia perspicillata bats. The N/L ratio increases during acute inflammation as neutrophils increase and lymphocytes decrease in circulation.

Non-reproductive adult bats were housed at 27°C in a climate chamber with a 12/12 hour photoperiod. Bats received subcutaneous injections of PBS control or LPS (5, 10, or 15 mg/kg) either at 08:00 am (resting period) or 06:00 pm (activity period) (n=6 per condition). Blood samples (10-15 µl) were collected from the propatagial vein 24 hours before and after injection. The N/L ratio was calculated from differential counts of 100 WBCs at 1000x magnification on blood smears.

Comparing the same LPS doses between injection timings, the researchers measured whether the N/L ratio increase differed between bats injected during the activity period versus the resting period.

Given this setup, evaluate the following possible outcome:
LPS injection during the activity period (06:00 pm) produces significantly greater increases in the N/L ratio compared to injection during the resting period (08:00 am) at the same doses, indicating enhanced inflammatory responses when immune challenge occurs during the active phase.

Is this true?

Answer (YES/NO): YES